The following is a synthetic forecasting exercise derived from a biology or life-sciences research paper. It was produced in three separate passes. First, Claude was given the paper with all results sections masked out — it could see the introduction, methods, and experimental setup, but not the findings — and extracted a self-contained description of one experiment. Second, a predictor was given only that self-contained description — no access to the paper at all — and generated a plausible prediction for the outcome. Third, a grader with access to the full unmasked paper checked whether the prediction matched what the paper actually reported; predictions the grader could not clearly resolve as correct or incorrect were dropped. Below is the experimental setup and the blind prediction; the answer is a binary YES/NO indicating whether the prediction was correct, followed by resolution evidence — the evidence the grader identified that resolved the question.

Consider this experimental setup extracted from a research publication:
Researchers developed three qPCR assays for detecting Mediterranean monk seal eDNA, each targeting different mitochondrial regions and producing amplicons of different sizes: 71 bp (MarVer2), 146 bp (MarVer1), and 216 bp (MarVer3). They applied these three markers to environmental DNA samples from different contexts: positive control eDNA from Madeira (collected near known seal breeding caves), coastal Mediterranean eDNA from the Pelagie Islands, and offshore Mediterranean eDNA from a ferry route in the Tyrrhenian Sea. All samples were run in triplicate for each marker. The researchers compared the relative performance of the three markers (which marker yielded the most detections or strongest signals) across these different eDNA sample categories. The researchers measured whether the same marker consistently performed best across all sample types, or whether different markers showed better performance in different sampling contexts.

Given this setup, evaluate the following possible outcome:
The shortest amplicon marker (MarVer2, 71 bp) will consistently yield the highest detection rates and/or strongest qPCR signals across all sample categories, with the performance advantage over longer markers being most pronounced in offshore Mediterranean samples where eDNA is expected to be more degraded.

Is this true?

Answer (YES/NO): NO